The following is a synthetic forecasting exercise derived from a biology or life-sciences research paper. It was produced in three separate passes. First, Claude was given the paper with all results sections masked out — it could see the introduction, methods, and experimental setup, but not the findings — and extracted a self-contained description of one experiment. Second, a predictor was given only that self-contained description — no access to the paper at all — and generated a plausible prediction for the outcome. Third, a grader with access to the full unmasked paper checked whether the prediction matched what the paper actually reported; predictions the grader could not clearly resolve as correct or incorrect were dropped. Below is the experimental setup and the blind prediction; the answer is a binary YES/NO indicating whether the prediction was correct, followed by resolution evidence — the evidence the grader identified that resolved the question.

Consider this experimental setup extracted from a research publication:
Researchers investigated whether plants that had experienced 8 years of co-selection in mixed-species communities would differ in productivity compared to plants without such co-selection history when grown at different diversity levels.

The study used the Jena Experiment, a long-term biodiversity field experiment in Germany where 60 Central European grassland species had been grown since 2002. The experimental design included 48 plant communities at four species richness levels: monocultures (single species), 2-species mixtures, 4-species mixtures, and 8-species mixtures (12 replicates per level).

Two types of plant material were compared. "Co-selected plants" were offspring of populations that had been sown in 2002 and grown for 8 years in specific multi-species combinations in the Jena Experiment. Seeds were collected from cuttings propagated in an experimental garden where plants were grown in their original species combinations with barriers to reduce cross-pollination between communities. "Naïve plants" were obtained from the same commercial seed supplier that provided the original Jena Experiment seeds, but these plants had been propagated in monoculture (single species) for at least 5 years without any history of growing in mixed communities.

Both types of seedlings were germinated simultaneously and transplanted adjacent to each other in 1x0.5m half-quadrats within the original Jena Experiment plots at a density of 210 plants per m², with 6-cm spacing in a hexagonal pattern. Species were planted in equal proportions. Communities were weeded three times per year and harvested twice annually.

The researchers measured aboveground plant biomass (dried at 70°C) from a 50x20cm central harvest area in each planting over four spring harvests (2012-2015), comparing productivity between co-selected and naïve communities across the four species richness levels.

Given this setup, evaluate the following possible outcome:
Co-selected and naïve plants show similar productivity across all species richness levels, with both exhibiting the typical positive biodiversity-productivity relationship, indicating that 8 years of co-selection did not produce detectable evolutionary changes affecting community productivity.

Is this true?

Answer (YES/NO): NO